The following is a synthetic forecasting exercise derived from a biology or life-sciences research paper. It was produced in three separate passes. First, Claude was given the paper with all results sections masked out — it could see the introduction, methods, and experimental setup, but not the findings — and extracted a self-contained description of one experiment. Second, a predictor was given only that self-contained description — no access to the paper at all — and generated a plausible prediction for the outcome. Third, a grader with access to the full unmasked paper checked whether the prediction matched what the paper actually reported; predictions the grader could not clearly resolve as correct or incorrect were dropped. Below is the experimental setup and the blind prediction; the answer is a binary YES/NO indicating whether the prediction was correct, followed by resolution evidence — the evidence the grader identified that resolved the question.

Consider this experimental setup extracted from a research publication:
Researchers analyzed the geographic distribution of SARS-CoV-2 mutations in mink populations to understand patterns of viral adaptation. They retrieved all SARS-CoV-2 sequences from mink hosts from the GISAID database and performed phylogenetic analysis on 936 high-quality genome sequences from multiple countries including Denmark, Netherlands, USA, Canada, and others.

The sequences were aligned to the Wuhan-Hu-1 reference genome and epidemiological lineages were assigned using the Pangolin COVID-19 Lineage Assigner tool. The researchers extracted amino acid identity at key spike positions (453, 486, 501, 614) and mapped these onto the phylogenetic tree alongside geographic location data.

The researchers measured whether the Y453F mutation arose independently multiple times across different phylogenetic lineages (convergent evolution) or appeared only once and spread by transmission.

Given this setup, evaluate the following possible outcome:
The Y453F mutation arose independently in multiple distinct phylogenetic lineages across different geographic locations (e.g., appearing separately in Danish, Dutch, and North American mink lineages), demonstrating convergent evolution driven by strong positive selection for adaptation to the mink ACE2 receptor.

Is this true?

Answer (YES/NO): YES